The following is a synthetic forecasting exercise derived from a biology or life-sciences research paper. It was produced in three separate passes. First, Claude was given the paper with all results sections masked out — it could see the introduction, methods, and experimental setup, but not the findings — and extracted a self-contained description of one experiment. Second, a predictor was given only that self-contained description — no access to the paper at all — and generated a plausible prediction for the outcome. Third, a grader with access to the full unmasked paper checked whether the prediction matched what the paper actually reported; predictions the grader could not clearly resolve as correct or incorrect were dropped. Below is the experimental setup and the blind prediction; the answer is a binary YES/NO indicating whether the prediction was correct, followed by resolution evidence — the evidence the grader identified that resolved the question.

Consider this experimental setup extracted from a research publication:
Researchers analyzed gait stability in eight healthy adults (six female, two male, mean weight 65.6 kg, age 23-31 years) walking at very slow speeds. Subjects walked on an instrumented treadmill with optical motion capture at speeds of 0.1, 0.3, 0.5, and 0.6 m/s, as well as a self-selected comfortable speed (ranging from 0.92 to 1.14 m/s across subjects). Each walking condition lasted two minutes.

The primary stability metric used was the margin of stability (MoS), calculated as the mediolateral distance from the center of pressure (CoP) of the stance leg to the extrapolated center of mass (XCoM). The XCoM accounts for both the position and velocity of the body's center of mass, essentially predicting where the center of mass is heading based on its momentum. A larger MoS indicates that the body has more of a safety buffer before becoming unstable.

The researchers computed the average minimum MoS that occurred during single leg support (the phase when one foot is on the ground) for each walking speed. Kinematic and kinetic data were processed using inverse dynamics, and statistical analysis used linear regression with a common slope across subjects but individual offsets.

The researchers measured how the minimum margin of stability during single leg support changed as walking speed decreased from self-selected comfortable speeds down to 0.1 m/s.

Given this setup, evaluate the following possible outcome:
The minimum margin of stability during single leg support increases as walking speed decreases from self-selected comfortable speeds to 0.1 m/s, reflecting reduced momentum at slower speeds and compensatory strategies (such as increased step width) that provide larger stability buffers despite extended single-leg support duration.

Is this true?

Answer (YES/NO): NO